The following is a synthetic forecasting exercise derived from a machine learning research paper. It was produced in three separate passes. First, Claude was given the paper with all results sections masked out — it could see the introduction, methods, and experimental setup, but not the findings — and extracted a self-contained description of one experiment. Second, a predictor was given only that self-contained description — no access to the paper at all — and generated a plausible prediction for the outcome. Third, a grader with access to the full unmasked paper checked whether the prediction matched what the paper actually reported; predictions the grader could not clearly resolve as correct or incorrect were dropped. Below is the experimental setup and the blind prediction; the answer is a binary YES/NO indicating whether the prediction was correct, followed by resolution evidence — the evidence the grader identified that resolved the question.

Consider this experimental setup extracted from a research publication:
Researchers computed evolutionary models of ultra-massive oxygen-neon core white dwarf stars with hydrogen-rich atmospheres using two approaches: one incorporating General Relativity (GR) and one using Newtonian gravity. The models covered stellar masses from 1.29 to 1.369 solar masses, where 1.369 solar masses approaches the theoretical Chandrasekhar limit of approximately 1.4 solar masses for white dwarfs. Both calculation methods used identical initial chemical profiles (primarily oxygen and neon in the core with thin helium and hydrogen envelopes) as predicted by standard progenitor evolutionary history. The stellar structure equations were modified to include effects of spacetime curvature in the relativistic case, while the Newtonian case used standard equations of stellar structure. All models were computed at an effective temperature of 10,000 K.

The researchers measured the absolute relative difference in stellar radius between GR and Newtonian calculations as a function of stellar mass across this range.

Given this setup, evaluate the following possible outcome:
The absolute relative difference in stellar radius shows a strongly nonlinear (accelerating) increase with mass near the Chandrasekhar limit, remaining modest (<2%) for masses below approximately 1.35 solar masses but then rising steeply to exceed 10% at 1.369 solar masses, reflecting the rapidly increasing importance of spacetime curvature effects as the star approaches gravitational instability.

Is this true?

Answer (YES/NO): NO